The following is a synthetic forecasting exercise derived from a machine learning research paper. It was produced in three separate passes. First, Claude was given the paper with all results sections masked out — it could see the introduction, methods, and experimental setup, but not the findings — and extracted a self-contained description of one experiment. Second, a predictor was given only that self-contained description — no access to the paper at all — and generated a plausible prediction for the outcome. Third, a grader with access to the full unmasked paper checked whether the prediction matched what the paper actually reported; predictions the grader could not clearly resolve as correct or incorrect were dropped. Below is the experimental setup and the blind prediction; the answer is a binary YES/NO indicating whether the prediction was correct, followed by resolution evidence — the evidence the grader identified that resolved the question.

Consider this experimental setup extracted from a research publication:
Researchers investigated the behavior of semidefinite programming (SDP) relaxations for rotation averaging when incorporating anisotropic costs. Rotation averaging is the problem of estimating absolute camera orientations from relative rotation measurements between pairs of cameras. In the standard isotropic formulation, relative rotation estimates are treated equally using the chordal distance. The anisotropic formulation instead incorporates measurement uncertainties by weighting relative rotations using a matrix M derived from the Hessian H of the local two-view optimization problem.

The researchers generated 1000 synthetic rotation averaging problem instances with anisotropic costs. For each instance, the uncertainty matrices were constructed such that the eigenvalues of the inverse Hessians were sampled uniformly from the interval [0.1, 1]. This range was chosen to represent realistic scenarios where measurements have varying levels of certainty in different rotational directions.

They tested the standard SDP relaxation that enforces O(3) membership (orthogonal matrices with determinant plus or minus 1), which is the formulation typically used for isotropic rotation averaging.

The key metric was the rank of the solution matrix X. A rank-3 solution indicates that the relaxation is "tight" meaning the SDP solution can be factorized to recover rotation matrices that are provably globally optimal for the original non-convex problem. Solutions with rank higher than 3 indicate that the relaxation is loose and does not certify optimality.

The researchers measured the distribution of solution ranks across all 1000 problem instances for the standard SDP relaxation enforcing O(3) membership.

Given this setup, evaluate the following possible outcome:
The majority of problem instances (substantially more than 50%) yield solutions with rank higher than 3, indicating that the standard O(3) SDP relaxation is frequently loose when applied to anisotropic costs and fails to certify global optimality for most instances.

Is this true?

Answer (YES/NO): YES